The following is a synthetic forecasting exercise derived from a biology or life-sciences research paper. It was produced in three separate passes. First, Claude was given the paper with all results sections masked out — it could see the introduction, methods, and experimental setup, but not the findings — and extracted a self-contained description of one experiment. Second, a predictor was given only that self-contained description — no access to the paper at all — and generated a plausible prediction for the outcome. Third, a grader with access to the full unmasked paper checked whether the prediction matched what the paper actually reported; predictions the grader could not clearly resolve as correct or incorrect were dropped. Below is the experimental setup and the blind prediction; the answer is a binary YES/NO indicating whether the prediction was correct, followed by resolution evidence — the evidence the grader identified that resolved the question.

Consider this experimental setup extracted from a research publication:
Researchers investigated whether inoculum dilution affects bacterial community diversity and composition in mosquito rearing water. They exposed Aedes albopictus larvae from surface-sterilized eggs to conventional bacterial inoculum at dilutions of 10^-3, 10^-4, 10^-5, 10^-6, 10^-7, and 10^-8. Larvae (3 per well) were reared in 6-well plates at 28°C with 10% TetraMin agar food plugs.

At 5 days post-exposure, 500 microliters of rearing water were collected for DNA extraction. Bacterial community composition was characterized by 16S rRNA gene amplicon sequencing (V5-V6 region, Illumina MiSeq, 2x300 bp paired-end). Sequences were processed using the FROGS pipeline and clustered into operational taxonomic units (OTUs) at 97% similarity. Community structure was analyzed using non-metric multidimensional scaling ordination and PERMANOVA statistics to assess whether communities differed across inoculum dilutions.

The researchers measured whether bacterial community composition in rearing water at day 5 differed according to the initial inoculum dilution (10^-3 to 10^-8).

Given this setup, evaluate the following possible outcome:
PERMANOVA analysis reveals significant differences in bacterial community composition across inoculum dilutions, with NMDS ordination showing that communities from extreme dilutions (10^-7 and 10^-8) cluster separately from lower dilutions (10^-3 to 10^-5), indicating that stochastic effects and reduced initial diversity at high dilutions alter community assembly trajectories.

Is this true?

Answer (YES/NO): NO